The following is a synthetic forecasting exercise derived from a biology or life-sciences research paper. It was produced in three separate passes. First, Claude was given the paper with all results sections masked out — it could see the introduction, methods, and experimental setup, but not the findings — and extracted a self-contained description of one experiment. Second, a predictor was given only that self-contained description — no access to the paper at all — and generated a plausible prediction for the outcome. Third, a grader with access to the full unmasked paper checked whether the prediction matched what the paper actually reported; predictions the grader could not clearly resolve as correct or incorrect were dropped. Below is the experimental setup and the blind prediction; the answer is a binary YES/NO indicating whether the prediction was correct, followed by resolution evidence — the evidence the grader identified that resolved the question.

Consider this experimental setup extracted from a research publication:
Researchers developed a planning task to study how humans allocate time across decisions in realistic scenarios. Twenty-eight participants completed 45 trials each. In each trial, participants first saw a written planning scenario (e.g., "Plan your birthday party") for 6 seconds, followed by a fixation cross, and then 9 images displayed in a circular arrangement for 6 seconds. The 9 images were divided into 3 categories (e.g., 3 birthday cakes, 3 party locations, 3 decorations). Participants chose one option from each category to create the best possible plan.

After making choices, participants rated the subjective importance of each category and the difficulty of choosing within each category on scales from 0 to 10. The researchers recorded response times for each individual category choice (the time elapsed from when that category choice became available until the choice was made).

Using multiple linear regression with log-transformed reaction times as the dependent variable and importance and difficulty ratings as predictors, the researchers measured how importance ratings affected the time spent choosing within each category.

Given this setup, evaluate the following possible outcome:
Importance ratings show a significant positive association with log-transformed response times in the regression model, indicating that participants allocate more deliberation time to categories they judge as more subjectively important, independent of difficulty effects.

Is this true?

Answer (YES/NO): NO